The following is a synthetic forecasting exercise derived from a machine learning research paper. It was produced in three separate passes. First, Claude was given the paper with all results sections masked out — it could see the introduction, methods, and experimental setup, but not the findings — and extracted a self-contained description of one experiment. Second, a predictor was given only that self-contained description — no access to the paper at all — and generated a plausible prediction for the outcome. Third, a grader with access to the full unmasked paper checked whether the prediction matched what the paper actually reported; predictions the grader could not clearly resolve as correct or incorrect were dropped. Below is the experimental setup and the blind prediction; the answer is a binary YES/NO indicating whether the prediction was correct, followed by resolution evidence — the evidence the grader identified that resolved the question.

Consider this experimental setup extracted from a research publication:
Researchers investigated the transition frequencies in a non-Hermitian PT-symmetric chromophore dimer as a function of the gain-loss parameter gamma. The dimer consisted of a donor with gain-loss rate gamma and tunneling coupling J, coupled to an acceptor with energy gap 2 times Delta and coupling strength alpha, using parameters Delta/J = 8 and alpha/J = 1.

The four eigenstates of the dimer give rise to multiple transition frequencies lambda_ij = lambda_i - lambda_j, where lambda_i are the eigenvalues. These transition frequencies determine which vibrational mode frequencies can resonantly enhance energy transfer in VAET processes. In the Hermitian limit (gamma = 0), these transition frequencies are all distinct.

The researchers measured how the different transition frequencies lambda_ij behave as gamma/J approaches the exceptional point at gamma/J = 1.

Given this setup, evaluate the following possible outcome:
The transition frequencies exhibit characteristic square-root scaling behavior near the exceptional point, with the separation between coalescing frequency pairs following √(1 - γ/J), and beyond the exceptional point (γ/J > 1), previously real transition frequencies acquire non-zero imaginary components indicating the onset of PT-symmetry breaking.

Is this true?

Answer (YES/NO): YES